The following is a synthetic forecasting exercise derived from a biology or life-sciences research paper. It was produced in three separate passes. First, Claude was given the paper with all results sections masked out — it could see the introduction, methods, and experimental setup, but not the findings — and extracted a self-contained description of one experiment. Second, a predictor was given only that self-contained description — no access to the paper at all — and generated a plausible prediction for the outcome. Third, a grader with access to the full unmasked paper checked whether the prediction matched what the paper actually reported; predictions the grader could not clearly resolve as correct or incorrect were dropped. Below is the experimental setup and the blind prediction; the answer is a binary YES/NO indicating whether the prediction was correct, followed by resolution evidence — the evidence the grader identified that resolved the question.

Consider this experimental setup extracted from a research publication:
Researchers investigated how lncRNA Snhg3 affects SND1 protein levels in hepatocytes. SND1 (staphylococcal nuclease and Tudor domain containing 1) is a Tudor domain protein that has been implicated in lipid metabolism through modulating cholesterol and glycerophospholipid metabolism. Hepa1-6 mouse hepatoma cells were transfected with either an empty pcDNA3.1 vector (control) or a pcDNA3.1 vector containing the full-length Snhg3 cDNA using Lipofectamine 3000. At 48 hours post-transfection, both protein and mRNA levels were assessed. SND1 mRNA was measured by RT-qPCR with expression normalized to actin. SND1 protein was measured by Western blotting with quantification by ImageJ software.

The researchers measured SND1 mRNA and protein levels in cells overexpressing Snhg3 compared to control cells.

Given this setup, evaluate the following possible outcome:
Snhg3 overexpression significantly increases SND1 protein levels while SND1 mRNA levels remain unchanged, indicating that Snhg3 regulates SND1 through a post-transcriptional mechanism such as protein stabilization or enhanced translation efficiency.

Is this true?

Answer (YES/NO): YES